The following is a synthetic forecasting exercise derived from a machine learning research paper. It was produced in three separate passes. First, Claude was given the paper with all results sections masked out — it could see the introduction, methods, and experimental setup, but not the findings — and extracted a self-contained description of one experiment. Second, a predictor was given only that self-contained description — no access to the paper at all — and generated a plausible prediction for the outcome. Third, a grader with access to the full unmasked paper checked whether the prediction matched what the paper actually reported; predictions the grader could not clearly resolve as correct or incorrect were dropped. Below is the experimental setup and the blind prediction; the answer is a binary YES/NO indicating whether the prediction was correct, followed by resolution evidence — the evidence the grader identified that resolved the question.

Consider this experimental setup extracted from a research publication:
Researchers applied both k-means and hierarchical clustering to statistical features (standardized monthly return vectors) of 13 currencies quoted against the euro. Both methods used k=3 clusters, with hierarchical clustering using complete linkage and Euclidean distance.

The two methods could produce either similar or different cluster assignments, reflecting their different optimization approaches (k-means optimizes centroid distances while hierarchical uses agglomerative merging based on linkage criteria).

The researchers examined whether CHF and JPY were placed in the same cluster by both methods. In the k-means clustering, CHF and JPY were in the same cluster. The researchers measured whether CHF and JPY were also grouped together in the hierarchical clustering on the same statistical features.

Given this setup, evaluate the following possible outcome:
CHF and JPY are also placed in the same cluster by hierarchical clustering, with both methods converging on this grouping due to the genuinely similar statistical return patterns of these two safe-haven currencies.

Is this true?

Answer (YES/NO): YES